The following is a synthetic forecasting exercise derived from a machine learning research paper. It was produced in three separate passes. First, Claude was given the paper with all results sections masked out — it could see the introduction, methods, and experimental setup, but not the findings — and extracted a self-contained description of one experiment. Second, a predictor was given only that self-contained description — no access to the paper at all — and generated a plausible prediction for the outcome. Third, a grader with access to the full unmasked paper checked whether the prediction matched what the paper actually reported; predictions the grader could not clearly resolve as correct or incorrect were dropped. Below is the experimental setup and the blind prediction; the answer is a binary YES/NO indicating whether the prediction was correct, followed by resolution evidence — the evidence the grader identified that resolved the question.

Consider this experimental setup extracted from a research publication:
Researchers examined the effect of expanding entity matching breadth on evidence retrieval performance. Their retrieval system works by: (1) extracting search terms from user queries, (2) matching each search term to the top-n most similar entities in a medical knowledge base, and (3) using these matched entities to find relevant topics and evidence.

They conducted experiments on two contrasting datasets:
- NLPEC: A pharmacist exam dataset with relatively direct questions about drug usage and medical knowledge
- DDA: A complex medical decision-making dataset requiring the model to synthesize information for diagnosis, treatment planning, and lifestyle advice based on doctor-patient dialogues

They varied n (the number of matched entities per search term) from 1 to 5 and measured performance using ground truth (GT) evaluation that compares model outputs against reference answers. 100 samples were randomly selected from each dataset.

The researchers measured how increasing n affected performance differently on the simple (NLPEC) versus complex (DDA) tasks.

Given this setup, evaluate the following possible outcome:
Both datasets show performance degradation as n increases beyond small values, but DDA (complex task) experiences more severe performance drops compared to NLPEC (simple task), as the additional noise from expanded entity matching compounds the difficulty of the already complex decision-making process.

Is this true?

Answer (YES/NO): NO